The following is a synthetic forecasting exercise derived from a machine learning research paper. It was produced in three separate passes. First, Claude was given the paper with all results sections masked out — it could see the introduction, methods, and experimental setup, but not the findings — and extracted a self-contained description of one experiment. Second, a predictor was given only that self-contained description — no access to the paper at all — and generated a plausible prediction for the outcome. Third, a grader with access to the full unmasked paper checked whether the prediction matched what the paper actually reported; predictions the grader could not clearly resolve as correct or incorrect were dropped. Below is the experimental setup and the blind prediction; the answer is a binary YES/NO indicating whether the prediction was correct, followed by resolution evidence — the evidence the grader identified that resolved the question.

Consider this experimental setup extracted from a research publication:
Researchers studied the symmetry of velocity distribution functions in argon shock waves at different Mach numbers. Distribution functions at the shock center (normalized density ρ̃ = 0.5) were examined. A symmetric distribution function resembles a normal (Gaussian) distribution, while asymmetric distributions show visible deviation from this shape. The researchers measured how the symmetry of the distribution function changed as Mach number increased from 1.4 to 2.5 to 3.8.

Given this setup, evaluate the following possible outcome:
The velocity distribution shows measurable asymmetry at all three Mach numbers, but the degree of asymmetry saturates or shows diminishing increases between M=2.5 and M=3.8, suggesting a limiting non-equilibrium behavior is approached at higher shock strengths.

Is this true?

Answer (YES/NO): NO